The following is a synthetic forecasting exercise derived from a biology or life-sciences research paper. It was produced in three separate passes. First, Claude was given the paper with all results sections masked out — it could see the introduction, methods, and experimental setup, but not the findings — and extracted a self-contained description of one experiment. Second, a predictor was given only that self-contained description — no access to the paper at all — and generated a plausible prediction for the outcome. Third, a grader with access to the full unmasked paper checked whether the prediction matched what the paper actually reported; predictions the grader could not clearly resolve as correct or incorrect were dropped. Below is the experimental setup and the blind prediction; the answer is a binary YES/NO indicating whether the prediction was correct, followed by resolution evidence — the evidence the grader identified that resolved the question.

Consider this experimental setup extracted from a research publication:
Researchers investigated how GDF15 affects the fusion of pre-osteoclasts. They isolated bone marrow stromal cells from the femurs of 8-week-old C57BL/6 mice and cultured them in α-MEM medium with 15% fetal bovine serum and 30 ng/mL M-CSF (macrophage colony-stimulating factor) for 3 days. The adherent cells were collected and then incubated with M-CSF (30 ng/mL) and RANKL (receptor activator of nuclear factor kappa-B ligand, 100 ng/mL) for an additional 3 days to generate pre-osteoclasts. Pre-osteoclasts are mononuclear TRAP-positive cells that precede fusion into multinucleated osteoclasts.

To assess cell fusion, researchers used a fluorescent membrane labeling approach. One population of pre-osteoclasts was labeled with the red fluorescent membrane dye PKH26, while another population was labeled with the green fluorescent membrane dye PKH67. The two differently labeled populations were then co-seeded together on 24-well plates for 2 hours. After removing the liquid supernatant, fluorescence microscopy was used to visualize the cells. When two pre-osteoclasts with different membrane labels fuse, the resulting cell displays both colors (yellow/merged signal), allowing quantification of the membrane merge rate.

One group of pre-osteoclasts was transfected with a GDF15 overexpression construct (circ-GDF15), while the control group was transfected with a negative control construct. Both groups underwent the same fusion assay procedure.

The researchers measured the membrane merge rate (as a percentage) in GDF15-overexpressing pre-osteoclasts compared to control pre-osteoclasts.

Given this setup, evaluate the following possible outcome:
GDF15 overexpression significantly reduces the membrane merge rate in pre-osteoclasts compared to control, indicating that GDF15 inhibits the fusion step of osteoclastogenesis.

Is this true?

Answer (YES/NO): NO